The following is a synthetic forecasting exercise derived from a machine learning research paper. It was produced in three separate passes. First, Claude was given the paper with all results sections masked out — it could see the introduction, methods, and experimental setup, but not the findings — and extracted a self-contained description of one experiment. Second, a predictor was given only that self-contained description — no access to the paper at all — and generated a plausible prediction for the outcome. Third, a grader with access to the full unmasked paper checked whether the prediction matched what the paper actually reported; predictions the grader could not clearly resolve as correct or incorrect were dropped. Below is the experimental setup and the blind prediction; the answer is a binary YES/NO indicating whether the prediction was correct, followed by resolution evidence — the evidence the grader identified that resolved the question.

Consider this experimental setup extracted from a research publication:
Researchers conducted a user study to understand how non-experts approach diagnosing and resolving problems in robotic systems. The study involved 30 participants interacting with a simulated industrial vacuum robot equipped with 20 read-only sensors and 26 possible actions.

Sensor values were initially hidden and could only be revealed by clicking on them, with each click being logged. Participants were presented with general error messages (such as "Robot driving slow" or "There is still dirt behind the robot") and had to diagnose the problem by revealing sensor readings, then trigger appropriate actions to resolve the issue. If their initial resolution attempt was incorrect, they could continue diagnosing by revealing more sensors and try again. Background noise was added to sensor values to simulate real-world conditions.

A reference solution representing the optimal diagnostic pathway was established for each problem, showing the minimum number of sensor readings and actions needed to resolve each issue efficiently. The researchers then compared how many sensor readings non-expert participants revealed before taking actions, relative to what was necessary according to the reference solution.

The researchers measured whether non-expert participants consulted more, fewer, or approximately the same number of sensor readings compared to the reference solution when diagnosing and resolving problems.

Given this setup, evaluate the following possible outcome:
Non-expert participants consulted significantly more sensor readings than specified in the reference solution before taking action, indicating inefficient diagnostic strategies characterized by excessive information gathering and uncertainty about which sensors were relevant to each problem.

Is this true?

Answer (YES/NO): YES